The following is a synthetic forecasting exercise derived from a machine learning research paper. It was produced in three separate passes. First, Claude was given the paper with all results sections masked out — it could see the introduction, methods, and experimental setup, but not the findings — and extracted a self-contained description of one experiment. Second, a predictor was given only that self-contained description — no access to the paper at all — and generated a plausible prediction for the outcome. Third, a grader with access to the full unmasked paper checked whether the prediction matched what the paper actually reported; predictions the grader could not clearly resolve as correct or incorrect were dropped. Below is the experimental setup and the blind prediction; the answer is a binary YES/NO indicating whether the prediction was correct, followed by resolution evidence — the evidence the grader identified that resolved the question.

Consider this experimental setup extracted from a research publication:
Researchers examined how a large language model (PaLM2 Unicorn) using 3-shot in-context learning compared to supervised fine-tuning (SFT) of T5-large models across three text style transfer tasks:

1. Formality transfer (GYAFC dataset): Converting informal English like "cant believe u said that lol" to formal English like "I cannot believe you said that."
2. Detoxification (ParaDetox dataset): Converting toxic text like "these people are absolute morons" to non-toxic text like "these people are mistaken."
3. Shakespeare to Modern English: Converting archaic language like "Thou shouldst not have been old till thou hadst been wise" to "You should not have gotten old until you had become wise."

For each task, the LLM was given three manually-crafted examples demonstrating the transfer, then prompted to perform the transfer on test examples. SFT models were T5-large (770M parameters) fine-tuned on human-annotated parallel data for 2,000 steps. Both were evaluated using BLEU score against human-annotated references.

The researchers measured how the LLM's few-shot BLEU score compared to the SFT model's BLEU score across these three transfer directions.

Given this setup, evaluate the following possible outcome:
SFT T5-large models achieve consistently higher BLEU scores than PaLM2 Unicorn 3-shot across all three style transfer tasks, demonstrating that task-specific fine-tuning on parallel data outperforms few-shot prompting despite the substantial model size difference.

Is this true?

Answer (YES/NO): NO